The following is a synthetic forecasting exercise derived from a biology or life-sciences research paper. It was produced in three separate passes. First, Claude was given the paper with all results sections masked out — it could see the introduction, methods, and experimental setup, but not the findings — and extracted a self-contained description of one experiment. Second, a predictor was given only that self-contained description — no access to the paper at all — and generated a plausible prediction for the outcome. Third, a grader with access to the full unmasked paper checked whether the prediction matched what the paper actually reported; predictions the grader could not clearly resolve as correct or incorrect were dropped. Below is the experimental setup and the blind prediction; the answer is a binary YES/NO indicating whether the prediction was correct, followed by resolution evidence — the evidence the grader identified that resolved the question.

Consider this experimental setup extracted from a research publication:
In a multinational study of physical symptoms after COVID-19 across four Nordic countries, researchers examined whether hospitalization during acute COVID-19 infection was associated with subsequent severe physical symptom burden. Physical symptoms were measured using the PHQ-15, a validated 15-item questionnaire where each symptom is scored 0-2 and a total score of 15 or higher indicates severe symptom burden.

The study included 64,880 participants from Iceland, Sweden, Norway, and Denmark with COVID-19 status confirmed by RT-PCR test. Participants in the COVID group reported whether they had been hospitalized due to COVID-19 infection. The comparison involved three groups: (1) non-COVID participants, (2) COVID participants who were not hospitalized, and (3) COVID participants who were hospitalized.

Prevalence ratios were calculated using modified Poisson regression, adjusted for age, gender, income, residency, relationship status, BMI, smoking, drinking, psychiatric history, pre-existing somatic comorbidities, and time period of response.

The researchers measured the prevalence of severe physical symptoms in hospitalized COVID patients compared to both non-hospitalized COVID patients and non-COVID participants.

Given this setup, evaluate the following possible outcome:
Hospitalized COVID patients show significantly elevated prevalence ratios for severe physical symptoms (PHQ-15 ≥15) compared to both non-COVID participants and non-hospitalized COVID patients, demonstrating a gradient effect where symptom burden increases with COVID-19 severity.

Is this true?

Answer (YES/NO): YES